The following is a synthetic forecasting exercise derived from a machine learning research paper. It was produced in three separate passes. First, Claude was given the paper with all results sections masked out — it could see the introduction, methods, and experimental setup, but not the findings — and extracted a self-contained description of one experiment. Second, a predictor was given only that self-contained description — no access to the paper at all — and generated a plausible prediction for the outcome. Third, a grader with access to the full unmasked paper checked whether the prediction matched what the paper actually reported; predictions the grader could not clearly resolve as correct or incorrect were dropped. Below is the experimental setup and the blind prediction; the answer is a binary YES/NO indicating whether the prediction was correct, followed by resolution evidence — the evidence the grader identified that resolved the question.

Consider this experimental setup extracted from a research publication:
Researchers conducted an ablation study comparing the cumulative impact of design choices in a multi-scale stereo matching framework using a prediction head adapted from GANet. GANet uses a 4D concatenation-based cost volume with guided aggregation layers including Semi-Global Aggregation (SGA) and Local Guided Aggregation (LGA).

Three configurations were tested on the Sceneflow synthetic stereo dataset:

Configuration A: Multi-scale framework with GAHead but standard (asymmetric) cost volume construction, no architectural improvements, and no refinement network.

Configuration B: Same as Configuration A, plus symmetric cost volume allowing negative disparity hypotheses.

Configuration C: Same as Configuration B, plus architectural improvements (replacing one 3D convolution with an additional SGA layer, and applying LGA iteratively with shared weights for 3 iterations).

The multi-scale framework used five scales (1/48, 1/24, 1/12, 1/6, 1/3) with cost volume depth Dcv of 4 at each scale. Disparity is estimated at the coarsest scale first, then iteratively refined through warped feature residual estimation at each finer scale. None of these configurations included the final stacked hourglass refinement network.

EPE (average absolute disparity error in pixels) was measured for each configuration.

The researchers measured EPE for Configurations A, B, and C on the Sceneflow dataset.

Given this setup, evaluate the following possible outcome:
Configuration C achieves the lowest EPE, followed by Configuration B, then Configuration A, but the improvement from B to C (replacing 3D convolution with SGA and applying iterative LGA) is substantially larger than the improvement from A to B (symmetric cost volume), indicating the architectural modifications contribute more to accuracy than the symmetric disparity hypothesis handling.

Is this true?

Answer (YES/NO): NO